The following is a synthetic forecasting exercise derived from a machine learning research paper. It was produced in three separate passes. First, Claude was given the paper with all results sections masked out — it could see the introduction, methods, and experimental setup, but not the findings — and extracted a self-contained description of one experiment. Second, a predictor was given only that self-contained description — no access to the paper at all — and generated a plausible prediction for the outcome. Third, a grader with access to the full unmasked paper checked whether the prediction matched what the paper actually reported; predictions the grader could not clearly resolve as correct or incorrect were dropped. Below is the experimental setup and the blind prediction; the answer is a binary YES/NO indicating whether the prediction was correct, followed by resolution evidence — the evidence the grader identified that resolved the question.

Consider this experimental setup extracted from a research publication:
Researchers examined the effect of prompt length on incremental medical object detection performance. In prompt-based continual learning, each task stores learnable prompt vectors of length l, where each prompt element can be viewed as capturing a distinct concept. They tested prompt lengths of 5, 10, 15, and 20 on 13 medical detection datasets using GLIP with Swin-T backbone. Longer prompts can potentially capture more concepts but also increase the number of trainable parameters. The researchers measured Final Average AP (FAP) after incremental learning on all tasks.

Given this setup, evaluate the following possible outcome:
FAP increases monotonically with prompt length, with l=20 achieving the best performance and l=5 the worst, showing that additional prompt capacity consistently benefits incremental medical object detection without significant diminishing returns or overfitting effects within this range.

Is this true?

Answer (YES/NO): NO